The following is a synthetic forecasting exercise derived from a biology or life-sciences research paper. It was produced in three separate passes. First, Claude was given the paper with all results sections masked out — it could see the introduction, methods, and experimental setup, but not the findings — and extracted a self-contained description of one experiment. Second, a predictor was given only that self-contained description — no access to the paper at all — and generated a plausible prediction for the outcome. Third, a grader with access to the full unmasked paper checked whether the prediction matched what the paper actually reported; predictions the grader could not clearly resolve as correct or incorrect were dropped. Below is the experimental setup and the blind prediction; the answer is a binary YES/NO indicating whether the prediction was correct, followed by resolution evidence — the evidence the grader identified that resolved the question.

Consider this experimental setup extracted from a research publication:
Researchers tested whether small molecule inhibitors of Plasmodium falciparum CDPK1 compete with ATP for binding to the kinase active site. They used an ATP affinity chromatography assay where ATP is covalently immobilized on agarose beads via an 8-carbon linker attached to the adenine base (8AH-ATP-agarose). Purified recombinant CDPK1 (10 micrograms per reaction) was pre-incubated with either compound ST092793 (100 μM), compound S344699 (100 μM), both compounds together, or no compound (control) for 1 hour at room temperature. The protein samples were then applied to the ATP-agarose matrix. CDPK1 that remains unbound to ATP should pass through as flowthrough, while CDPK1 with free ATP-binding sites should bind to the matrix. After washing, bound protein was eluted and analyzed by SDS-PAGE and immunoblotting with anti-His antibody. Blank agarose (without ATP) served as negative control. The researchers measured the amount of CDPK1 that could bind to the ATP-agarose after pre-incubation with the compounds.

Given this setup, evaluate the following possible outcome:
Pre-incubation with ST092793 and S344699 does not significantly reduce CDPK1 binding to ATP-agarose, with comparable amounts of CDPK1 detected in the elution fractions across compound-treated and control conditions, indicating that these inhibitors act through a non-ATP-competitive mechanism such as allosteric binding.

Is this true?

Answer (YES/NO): NO